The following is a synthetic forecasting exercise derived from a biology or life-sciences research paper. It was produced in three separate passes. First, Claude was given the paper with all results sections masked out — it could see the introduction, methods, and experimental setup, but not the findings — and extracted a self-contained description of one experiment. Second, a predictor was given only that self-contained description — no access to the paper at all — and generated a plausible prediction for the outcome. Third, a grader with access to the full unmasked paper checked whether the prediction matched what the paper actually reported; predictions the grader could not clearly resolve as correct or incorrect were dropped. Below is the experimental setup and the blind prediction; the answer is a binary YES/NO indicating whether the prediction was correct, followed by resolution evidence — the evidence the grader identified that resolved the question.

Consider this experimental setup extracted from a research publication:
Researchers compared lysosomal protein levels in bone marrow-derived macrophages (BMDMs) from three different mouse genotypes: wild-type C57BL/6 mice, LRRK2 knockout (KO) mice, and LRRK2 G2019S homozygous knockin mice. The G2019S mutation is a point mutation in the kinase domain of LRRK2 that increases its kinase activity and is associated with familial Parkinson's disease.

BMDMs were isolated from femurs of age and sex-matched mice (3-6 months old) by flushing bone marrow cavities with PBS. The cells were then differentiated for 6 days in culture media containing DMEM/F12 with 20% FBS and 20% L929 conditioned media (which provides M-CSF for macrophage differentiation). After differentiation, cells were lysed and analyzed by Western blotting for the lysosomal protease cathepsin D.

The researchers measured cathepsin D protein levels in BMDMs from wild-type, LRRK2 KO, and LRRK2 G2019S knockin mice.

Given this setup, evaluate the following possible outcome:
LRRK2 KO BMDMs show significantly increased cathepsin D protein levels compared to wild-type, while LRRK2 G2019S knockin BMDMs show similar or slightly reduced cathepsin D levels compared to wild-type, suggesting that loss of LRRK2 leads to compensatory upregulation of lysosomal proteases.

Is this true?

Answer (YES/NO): YES